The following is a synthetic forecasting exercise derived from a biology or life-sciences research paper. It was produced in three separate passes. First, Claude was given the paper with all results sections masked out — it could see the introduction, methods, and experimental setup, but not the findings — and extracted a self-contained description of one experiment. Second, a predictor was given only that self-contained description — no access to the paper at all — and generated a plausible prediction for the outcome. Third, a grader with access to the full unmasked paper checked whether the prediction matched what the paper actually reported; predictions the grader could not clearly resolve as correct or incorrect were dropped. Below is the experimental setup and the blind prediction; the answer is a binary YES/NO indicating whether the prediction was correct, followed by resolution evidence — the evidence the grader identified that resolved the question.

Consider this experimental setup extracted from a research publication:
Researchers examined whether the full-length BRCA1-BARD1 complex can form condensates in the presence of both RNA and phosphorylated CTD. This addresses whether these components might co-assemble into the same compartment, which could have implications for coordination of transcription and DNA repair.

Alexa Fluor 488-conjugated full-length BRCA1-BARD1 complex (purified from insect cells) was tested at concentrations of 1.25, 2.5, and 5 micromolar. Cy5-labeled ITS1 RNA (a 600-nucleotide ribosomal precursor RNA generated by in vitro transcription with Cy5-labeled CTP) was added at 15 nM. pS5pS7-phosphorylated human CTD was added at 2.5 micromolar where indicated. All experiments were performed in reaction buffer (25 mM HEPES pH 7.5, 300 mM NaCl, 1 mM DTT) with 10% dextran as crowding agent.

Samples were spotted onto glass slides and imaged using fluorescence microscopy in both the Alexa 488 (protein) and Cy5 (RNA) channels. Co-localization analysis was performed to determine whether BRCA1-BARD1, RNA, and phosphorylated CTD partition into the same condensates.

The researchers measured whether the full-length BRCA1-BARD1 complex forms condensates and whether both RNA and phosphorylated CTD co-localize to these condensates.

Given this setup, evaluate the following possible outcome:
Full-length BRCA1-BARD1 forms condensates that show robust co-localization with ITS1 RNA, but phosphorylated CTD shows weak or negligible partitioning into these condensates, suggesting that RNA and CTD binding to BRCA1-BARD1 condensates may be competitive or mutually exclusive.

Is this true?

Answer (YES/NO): NO